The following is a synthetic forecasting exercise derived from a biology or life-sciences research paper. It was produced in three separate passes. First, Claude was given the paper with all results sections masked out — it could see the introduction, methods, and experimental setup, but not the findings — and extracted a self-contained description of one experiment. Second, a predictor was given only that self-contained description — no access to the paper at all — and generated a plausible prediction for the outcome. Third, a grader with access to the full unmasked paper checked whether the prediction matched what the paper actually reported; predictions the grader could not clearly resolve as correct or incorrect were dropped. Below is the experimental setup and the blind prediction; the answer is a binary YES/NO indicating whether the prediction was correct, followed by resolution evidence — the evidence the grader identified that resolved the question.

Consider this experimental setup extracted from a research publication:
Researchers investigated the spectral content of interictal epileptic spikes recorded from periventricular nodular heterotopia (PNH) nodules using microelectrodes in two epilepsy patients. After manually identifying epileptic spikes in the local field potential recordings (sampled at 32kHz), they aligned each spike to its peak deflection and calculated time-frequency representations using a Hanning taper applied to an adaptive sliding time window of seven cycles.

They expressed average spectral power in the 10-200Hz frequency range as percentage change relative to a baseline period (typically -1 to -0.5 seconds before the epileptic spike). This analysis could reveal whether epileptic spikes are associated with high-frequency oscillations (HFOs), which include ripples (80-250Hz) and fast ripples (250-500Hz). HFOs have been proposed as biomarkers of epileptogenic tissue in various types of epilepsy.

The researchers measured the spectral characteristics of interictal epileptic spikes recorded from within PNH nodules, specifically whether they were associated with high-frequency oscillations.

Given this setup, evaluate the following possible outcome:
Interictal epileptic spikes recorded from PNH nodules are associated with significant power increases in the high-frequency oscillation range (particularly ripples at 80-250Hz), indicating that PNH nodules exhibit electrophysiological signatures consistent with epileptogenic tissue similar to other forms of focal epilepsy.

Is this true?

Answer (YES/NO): YES